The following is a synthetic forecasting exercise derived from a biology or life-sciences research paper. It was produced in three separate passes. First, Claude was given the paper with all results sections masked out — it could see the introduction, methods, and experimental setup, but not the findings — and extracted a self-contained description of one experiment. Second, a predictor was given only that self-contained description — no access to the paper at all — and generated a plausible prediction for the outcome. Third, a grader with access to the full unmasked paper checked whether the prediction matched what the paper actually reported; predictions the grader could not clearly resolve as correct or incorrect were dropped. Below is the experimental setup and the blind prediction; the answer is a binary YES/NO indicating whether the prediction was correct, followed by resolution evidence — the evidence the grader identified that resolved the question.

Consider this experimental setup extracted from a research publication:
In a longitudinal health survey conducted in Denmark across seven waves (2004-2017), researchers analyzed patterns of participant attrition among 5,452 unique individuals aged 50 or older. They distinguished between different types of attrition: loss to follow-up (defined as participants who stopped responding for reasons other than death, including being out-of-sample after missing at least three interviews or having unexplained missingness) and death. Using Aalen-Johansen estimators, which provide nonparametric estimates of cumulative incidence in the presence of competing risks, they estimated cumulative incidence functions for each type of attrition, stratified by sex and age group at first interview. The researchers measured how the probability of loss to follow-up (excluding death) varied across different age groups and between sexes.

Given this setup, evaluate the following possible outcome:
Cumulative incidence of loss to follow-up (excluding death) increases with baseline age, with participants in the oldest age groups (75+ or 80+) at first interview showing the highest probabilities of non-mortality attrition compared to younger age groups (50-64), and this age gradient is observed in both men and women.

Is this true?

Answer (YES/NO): NO